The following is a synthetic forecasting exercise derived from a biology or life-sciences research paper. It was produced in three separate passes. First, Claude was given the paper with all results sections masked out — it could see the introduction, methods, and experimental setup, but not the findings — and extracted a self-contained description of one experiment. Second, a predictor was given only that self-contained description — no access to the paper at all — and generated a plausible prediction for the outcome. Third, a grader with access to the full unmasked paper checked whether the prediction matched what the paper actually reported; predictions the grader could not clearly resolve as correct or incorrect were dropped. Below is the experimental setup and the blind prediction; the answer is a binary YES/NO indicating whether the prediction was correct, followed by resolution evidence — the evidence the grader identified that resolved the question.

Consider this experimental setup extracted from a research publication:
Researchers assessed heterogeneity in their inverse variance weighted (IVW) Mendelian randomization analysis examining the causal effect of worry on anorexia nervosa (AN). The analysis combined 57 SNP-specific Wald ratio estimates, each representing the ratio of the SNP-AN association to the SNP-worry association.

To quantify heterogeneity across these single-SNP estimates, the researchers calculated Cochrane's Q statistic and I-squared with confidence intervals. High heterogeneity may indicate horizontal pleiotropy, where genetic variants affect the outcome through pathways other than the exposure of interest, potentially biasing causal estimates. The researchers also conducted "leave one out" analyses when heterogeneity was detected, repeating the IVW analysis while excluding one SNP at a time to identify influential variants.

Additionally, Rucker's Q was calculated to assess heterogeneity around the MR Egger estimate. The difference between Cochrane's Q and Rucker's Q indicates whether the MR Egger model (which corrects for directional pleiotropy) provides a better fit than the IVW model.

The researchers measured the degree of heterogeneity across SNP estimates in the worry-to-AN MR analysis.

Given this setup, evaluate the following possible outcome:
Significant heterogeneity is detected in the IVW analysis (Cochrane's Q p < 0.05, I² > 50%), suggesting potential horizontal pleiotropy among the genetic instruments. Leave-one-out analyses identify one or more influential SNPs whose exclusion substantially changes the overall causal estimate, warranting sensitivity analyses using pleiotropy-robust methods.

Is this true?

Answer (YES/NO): NO